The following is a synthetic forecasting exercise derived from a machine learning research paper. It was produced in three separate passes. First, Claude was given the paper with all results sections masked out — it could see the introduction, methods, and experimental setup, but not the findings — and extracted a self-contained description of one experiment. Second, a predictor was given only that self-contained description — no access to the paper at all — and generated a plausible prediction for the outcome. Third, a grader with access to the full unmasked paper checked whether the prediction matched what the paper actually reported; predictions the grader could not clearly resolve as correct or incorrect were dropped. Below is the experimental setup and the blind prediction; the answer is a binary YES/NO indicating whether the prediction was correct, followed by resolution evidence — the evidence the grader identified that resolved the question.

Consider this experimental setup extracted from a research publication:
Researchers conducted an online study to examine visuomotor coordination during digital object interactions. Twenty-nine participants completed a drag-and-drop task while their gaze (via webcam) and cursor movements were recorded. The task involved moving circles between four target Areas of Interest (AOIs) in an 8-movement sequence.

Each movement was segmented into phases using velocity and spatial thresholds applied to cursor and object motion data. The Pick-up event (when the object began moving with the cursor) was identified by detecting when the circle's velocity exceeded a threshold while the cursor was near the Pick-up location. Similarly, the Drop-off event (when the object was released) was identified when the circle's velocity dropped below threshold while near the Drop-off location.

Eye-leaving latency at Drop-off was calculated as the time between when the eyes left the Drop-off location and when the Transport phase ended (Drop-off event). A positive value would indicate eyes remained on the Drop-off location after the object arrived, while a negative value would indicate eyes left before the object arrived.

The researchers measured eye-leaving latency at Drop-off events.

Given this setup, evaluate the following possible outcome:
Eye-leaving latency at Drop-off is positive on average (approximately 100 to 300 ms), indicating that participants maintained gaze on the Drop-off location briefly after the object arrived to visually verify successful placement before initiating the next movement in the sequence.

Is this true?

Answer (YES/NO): NO